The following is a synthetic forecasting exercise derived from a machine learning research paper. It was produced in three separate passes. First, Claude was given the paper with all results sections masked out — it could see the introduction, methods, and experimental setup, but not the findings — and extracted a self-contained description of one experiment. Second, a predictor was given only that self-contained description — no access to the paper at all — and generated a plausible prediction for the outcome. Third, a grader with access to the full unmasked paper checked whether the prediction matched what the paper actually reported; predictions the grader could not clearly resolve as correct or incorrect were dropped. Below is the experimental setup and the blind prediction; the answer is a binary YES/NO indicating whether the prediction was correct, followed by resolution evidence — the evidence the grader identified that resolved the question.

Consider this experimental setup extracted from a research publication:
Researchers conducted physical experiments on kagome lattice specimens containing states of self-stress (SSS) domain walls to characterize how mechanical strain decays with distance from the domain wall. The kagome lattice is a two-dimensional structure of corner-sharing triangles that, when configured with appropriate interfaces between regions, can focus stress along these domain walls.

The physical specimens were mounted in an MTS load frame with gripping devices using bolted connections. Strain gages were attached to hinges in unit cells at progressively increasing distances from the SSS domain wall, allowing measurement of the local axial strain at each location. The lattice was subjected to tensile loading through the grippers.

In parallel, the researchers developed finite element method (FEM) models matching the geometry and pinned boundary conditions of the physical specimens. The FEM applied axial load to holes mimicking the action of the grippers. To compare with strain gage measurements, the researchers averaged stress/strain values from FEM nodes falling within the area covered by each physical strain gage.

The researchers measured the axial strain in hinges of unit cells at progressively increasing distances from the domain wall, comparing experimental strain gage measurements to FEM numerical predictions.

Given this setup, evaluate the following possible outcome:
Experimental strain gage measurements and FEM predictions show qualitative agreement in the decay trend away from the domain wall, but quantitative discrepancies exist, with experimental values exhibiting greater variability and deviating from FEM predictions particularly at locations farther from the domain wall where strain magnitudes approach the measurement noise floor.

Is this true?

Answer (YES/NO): NO